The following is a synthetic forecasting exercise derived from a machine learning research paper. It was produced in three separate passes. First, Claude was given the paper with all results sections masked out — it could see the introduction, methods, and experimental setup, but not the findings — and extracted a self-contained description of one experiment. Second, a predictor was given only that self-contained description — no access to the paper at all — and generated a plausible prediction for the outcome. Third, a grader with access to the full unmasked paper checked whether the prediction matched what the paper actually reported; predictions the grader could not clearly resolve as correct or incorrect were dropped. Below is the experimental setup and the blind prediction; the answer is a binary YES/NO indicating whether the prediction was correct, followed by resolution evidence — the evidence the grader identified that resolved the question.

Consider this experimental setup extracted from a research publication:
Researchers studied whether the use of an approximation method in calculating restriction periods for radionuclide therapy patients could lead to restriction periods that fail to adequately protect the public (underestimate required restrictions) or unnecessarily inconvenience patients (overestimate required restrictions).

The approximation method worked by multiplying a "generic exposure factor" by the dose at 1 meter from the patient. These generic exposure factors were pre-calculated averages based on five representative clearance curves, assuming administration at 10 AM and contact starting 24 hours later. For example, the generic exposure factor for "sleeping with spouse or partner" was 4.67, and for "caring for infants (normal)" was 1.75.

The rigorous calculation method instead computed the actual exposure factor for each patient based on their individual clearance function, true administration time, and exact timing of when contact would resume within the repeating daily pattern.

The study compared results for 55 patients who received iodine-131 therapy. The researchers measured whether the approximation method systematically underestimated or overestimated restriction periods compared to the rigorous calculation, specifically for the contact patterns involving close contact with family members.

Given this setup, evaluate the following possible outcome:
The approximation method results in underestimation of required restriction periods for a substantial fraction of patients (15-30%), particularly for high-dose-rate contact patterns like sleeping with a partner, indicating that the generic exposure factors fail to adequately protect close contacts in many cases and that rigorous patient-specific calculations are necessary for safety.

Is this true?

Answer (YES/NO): NO